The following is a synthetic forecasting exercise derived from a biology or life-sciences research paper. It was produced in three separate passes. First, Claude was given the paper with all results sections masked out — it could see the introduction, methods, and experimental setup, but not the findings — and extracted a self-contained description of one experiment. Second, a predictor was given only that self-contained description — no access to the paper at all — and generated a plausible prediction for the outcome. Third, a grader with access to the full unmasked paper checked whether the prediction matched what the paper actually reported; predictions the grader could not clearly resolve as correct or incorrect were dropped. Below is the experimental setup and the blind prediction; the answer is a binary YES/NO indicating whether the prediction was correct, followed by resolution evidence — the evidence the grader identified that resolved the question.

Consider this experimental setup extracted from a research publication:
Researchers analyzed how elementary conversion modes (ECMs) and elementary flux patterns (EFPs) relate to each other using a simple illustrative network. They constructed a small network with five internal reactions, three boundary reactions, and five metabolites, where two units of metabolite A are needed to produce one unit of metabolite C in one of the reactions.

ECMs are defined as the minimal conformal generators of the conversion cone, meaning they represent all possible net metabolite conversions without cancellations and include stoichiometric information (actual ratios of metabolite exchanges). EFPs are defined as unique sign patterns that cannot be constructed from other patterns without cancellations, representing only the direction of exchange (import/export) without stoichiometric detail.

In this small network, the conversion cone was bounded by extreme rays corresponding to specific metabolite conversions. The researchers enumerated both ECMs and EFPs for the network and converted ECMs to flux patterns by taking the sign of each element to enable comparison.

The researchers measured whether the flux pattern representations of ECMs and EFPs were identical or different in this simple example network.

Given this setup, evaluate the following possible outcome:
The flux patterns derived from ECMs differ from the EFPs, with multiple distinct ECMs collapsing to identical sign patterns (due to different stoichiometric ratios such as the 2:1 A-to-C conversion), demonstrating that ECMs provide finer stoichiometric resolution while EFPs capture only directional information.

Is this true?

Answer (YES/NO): NO